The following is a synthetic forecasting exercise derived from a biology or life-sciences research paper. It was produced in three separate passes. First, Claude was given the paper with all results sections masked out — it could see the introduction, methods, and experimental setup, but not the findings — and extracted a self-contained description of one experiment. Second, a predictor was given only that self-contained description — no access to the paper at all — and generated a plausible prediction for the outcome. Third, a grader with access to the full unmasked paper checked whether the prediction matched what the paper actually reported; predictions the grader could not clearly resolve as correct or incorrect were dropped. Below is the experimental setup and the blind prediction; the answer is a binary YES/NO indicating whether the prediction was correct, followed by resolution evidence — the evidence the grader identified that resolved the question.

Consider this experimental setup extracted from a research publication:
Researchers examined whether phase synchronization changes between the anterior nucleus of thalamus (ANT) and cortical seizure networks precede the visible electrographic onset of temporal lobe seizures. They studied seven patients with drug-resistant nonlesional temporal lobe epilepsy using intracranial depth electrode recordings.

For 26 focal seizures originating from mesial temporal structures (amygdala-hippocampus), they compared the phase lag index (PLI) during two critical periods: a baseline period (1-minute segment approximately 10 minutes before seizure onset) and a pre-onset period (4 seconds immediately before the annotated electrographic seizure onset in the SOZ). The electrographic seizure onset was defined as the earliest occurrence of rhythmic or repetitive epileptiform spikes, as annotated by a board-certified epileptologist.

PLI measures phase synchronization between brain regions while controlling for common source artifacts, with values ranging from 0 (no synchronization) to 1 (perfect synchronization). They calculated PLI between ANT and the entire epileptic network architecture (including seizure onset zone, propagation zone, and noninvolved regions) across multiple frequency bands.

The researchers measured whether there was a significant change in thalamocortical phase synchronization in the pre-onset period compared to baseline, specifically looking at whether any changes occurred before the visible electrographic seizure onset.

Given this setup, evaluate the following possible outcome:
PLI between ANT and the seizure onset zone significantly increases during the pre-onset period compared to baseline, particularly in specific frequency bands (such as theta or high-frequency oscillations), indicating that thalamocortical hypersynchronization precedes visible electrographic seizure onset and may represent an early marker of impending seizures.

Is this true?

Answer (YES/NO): NO